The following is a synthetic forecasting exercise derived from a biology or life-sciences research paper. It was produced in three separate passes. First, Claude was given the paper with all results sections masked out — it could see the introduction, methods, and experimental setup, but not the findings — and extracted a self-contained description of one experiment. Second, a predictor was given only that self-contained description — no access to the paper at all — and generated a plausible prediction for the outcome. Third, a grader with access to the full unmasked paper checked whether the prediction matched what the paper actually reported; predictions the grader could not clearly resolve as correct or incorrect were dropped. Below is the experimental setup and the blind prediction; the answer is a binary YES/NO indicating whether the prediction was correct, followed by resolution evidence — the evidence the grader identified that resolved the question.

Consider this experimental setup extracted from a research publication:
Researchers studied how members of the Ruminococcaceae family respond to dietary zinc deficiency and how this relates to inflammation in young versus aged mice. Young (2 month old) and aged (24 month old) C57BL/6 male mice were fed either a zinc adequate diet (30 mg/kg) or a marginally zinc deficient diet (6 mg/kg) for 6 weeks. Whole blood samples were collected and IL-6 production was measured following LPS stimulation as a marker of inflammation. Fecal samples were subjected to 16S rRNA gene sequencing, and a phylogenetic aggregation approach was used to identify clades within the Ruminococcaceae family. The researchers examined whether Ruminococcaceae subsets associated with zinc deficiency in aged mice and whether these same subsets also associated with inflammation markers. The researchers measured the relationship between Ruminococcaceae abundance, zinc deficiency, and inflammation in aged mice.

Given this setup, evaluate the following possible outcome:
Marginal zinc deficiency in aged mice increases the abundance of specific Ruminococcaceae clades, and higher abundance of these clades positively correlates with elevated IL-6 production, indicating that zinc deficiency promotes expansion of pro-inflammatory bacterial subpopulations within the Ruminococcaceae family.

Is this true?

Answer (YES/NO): YES